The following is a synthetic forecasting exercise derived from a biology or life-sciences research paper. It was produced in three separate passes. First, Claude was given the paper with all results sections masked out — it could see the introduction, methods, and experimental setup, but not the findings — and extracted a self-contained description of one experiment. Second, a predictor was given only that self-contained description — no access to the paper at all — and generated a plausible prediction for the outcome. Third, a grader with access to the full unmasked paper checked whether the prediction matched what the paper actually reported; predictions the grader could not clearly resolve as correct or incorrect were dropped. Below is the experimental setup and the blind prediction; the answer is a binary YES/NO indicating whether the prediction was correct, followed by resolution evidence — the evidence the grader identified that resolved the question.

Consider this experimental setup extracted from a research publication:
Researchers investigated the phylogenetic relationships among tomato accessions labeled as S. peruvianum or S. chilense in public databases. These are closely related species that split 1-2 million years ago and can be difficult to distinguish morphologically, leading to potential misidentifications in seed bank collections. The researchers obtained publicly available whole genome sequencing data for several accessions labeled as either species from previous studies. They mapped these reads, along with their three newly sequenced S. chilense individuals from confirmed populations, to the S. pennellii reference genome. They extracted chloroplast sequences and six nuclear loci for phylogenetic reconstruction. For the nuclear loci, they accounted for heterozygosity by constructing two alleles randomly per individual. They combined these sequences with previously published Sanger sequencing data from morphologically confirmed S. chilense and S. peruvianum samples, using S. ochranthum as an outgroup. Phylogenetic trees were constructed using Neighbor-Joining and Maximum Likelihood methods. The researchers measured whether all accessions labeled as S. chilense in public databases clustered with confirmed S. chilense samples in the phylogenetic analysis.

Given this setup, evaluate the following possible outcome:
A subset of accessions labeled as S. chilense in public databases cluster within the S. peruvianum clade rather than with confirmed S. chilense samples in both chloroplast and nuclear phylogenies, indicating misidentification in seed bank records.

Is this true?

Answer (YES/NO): YES